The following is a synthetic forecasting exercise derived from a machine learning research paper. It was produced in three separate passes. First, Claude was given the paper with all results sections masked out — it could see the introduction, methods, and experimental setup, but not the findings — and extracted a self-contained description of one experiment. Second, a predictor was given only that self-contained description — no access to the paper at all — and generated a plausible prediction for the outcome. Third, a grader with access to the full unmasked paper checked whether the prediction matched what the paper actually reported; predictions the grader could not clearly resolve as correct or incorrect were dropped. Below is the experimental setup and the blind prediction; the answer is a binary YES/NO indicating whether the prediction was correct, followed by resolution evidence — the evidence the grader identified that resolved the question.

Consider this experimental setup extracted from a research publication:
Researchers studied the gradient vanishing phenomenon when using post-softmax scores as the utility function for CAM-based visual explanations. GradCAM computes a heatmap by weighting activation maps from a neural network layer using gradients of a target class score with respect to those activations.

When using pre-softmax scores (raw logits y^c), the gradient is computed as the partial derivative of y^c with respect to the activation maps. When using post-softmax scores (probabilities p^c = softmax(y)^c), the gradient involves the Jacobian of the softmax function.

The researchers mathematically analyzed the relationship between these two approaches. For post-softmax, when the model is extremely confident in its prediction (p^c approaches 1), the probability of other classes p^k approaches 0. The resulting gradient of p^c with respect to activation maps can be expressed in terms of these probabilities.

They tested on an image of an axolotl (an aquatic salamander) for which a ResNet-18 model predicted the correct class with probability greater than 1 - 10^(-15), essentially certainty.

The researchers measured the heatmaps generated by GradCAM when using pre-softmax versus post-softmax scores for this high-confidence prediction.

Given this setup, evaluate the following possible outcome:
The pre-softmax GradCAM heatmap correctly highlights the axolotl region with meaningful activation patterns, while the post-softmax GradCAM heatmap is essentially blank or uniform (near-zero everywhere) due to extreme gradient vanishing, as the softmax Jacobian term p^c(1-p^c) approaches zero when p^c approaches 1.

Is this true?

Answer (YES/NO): YES